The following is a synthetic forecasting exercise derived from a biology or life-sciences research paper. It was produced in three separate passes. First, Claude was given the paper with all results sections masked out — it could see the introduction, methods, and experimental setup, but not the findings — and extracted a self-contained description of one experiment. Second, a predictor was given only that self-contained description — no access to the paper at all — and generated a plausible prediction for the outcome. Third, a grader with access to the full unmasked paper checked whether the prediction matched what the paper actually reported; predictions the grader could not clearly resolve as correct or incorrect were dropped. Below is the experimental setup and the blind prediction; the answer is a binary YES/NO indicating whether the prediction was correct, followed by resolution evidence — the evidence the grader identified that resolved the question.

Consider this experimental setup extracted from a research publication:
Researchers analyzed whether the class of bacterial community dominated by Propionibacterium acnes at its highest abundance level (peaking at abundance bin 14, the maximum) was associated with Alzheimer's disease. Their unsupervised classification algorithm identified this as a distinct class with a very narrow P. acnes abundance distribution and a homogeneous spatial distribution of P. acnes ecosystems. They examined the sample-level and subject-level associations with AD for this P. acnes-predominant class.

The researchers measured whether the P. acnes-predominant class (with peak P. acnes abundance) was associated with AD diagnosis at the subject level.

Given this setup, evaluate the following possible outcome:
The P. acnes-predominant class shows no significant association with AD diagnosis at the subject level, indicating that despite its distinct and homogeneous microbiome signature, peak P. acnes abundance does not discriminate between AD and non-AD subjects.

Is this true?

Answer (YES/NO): YES